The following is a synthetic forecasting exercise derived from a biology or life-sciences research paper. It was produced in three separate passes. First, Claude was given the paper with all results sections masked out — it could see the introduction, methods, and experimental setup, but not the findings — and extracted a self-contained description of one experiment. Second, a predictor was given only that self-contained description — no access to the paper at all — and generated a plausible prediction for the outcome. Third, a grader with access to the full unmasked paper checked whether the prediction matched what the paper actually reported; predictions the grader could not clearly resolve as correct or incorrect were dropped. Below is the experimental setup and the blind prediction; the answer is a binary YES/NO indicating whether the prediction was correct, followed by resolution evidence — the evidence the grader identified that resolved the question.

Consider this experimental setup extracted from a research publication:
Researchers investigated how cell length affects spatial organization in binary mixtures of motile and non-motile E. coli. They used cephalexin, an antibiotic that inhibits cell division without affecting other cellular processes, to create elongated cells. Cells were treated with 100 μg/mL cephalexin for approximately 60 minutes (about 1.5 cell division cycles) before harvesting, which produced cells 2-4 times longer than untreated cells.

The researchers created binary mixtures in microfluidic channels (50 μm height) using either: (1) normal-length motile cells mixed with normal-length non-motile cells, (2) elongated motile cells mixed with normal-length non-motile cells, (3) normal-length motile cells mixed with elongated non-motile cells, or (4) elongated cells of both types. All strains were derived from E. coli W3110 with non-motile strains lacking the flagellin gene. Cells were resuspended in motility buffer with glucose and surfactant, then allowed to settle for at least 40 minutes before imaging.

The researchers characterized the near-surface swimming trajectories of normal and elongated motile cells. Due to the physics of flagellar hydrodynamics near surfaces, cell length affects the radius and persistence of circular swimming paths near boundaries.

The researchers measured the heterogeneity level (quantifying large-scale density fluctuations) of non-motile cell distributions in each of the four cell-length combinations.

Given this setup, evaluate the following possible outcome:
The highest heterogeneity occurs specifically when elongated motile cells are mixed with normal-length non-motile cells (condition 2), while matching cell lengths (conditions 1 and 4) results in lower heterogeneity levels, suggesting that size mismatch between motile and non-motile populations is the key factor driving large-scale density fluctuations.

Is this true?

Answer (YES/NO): NO